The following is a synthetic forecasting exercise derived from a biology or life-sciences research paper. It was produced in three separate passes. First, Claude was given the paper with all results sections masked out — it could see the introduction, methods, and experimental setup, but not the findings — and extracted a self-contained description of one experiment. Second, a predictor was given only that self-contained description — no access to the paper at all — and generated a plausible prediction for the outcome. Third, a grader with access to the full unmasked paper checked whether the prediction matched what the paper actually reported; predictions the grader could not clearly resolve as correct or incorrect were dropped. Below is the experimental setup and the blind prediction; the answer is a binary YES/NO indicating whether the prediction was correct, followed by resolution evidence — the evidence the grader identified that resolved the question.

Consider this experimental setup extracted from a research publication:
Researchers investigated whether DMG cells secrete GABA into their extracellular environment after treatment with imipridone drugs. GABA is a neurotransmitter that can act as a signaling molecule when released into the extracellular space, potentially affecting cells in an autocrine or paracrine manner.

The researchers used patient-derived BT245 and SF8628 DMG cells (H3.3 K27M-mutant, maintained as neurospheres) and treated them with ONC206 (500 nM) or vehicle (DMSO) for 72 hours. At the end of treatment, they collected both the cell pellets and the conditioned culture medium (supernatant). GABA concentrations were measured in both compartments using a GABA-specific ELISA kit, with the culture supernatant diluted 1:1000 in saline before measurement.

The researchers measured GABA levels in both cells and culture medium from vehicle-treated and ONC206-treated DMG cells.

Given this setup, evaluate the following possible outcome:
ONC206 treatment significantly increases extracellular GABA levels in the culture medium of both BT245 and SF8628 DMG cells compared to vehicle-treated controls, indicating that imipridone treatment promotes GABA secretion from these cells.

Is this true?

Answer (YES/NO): YES